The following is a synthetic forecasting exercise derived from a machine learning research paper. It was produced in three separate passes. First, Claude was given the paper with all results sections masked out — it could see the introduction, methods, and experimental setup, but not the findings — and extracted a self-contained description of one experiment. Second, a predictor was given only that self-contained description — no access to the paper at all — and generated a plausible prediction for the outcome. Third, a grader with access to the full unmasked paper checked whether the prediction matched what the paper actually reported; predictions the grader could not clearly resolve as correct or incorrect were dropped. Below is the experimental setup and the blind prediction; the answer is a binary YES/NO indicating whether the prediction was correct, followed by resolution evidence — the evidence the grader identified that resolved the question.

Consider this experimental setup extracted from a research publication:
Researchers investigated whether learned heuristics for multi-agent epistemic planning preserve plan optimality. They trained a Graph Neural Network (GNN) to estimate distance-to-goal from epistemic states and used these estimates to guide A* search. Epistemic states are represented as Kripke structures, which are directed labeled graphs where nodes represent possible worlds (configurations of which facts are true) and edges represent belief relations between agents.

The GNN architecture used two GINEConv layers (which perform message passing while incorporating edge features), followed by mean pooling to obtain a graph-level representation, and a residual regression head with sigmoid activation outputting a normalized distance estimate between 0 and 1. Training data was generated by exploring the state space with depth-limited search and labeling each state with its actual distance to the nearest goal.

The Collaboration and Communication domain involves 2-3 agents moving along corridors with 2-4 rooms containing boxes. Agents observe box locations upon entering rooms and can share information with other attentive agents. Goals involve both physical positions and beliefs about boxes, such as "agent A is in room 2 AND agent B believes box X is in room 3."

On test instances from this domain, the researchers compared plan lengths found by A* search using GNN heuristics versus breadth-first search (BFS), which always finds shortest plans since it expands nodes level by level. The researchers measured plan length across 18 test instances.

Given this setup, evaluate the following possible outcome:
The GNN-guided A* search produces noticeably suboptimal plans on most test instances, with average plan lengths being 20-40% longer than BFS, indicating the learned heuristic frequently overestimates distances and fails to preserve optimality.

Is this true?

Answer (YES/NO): NO